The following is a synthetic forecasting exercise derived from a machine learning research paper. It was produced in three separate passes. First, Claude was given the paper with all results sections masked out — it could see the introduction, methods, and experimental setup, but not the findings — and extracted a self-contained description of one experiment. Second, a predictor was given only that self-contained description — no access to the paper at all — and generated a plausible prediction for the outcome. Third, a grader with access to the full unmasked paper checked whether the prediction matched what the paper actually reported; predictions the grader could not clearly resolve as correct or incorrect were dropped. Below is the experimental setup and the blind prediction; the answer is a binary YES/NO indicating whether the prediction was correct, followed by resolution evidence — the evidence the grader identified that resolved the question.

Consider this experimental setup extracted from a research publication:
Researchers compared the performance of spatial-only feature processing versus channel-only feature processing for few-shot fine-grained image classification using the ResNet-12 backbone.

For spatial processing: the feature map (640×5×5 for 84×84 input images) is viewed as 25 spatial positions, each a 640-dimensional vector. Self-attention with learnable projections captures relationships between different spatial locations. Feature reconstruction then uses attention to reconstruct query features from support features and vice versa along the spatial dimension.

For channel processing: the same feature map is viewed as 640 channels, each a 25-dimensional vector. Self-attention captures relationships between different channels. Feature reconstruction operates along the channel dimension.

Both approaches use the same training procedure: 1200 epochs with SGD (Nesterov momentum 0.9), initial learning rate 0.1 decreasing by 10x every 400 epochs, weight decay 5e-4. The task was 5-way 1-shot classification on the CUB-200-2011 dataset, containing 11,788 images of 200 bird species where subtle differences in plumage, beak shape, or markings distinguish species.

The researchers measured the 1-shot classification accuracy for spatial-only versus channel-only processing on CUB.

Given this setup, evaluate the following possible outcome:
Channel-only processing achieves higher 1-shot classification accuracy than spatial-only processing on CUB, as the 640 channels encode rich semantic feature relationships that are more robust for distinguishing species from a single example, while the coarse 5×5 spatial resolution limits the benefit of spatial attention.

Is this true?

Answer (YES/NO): NO